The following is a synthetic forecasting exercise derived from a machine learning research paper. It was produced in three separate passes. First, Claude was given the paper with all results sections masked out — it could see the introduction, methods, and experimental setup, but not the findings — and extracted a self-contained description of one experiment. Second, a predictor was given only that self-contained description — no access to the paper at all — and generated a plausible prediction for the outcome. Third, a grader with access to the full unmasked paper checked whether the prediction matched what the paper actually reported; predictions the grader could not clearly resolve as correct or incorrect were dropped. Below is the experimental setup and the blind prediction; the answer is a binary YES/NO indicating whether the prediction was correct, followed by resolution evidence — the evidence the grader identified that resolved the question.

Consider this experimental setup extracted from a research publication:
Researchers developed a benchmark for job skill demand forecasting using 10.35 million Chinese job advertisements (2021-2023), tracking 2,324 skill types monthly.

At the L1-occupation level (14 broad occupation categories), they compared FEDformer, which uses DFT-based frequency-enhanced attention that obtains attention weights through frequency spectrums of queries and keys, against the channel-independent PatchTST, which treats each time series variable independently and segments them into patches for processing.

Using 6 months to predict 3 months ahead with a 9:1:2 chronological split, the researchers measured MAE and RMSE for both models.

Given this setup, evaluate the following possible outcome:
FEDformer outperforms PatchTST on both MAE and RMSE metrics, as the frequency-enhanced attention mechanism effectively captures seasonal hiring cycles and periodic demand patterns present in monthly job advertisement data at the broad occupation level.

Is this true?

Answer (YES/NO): NO